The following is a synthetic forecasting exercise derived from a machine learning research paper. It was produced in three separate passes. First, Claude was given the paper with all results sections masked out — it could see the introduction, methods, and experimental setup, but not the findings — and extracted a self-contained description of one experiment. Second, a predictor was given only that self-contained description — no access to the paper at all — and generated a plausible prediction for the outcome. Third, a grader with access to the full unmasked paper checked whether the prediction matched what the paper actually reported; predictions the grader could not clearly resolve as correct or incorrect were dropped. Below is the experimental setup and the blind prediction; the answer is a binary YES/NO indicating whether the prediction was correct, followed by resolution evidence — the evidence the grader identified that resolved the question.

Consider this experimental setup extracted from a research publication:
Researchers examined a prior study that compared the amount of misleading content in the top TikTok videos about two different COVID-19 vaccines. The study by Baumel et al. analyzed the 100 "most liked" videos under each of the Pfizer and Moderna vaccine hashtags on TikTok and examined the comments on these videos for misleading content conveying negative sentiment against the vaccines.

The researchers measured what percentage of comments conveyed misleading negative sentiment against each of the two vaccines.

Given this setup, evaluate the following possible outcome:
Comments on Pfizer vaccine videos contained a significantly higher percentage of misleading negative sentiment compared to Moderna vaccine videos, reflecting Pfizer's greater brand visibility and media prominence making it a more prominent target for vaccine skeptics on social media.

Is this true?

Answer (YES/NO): NO